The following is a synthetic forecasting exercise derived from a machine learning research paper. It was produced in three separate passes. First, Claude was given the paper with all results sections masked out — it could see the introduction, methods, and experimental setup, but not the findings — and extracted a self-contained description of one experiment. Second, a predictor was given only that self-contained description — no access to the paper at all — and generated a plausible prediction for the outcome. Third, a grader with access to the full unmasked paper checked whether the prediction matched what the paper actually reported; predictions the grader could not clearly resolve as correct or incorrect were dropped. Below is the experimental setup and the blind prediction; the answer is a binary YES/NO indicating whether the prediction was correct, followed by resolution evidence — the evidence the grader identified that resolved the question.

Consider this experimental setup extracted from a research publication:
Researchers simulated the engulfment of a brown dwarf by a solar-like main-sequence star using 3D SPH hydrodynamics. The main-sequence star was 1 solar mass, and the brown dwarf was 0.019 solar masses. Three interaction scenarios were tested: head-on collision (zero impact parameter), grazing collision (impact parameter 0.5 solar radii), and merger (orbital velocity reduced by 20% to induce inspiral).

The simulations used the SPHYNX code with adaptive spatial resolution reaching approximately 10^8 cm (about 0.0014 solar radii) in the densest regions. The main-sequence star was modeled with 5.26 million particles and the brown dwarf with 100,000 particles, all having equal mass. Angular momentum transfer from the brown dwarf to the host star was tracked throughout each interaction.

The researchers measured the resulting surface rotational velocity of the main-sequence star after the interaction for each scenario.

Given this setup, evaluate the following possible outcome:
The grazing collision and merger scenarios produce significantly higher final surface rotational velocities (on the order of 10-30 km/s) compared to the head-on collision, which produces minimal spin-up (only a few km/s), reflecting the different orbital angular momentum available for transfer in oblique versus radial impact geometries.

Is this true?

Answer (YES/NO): NO